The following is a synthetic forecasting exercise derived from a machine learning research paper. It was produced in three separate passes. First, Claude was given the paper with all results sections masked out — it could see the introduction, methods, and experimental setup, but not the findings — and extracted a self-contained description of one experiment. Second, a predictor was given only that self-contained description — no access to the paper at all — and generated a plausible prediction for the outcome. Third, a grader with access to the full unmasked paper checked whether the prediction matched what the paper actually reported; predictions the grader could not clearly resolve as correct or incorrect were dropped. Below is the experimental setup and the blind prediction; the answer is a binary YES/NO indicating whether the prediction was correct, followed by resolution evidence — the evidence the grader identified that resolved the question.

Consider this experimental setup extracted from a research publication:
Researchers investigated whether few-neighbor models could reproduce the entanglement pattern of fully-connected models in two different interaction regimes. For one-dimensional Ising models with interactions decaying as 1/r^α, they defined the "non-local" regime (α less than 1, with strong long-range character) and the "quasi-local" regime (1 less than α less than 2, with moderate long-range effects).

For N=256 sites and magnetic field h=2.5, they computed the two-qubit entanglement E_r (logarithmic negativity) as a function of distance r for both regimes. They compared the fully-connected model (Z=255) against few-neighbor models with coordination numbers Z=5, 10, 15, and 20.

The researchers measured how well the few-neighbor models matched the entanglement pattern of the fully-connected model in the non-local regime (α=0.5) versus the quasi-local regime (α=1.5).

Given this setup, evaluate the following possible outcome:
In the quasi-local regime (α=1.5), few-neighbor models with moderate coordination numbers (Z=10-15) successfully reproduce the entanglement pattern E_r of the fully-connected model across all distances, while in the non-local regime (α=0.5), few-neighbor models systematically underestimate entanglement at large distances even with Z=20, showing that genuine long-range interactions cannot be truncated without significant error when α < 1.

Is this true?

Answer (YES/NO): YES